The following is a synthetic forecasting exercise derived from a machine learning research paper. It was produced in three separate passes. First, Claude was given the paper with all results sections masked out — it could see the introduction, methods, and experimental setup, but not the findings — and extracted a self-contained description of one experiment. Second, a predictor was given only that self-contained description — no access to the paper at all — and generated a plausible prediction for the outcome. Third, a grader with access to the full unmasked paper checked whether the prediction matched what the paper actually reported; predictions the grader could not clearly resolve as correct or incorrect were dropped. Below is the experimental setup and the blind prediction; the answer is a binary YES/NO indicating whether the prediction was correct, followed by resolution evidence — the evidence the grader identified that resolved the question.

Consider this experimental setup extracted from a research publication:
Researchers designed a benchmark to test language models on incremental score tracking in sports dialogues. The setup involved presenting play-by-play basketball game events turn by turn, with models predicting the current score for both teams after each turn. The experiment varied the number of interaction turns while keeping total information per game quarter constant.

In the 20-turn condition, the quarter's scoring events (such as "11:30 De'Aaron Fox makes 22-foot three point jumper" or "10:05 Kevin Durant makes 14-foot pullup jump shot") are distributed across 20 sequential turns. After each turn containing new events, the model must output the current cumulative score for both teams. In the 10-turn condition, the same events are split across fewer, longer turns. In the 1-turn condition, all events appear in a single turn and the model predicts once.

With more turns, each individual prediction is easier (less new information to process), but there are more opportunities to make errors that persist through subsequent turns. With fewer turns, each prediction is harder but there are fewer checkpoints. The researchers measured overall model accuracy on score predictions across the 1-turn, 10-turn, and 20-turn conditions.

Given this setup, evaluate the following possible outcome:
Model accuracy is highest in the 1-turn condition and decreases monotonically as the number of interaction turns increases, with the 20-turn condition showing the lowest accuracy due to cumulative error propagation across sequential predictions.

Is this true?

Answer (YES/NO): NO